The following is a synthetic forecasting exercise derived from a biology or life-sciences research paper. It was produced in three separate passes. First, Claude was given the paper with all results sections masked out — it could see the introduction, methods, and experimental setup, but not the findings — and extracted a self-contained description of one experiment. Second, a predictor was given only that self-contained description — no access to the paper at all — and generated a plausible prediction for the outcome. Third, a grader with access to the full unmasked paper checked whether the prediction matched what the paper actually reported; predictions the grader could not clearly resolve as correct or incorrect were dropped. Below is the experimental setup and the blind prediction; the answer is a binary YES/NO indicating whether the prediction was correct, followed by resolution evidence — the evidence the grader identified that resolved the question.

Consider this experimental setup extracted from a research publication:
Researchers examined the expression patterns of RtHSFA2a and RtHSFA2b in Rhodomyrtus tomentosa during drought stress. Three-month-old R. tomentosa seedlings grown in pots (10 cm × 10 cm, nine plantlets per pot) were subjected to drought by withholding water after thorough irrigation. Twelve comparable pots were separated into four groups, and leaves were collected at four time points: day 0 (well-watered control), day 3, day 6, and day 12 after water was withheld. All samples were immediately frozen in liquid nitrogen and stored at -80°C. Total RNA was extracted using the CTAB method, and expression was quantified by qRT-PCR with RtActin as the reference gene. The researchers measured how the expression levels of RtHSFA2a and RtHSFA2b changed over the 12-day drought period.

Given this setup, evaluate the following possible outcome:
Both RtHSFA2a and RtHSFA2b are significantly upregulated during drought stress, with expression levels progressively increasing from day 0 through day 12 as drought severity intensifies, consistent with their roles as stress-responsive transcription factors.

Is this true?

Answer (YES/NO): YES